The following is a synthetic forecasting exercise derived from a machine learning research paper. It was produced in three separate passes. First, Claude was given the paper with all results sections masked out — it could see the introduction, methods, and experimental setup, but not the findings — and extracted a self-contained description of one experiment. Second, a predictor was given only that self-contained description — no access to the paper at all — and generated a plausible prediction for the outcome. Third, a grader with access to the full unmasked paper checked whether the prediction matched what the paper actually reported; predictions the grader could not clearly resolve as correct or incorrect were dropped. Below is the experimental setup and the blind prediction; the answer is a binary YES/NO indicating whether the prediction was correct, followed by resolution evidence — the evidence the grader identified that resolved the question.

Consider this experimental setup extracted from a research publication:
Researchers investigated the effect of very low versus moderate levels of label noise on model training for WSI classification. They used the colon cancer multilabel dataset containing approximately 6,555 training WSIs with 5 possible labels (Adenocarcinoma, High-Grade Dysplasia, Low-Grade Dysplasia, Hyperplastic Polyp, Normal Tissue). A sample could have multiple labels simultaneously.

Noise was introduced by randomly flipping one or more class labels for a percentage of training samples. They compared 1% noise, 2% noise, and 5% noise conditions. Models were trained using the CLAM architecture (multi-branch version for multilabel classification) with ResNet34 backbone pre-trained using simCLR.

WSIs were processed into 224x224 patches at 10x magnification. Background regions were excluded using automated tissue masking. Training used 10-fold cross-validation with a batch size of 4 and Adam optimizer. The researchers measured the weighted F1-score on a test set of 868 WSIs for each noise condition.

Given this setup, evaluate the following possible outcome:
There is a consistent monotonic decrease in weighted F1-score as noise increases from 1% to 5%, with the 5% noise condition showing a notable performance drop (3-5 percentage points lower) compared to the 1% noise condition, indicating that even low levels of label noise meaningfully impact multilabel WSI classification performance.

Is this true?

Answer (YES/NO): NO